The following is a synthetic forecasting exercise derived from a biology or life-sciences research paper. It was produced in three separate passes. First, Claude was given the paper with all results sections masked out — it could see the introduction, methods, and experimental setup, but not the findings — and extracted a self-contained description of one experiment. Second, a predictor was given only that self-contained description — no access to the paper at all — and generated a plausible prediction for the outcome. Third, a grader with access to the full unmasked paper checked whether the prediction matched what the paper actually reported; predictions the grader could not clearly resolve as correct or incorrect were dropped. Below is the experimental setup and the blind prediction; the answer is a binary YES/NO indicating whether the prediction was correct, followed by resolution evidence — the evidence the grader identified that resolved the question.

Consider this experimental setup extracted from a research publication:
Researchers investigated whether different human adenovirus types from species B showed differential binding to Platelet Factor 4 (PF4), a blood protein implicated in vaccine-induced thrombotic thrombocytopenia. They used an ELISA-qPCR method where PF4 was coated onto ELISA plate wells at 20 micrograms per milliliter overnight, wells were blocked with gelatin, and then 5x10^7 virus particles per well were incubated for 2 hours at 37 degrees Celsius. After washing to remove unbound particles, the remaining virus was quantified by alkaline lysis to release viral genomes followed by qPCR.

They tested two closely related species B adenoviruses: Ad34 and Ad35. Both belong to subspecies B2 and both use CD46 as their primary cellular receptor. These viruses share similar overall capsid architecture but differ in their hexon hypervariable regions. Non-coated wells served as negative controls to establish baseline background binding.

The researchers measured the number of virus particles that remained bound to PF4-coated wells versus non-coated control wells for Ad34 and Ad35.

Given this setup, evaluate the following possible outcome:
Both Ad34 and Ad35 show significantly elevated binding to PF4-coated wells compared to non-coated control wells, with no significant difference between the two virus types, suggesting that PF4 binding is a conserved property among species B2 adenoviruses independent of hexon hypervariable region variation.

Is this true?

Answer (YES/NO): NO